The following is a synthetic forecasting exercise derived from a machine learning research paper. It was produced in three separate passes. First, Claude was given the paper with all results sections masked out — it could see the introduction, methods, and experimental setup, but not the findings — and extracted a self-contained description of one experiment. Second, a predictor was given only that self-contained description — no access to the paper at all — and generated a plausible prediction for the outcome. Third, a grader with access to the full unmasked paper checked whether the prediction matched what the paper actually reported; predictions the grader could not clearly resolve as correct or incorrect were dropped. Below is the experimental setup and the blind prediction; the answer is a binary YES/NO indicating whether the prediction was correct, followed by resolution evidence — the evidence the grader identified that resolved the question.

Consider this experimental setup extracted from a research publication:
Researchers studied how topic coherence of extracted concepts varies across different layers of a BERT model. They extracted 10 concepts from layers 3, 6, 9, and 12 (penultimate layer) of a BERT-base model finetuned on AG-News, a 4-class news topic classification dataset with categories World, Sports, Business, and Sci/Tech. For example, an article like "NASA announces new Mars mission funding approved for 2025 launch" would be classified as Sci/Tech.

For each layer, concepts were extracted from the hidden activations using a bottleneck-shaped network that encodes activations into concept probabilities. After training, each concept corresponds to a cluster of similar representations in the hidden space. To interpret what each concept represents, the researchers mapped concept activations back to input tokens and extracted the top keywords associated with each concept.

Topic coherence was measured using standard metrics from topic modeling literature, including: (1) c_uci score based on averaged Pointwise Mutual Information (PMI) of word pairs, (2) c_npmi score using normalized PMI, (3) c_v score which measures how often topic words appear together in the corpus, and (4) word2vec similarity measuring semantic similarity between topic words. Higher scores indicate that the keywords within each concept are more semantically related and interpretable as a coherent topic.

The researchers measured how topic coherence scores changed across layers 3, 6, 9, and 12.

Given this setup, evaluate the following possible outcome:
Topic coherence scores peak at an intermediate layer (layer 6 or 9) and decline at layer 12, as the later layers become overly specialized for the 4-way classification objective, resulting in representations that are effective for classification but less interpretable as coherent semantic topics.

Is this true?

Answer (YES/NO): NO